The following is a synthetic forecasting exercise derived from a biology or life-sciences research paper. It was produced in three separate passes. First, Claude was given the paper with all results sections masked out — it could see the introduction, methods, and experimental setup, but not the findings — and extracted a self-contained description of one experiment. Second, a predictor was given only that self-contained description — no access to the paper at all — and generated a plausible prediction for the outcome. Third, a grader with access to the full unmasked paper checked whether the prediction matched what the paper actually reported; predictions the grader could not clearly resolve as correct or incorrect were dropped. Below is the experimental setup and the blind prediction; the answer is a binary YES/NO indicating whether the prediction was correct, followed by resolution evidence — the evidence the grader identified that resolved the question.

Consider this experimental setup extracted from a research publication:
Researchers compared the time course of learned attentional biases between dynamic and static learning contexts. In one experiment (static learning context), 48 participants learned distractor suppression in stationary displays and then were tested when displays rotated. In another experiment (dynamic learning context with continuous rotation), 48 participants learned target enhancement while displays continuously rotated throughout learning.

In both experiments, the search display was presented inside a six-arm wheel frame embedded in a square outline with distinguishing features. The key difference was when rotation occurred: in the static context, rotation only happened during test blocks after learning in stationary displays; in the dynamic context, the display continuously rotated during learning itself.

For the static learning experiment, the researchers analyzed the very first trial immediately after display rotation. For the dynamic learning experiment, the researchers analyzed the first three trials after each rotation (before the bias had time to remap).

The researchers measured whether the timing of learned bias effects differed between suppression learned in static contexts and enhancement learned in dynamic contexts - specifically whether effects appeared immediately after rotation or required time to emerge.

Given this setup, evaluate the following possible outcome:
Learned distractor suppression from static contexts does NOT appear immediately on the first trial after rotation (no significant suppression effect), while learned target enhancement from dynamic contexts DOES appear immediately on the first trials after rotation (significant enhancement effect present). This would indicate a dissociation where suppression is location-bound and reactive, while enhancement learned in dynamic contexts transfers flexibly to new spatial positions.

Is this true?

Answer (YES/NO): NO